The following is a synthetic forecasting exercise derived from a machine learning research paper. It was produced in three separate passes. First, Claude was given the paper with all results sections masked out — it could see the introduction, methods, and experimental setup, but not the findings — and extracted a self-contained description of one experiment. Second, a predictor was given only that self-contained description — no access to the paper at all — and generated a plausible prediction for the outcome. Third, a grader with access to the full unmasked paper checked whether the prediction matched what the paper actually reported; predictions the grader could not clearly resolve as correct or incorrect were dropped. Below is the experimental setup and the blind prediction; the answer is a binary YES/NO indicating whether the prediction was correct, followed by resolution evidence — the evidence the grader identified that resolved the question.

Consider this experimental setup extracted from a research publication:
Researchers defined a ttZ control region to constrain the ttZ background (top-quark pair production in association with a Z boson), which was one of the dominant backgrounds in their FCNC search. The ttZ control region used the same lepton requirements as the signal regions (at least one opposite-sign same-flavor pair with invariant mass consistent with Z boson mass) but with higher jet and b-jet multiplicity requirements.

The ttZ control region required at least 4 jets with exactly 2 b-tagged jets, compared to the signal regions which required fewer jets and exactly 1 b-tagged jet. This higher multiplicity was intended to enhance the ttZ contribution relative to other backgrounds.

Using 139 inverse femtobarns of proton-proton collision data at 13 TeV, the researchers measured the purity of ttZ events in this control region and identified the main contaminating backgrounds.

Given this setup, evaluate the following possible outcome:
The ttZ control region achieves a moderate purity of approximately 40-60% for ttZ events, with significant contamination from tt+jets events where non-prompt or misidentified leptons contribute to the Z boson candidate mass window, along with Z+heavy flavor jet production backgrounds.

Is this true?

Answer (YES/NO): NO